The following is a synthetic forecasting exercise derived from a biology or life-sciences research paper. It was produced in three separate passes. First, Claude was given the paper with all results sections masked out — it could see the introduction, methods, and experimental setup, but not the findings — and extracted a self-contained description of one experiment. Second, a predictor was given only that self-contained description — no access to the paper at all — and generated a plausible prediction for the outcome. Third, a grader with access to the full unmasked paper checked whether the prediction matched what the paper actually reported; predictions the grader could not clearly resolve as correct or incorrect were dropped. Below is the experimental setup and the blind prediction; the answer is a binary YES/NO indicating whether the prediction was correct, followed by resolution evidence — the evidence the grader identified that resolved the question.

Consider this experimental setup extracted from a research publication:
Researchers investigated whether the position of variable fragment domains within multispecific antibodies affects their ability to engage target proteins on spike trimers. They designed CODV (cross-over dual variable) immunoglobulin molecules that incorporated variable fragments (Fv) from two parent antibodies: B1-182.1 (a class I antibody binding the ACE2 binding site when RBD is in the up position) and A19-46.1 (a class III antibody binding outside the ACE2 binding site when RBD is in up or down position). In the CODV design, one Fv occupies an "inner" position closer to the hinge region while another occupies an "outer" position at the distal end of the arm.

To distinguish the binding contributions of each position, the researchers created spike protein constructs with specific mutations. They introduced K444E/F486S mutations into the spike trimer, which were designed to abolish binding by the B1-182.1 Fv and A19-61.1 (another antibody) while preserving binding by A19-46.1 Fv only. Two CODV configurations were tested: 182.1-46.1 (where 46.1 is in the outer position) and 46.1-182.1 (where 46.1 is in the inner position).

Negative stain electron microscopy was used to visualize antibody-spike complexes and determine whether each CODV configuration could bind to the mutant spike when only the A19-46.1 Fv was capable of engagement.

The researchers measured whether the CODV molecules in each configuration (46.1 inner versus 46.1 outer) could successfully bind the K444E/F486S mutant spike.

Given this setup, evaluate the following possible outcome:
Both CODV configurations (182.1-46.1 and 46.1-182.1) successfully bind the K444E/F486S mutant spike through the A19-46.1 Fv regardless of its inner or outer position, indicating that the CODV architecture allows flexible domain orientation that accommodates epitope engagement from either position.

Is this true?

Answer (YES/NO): NO